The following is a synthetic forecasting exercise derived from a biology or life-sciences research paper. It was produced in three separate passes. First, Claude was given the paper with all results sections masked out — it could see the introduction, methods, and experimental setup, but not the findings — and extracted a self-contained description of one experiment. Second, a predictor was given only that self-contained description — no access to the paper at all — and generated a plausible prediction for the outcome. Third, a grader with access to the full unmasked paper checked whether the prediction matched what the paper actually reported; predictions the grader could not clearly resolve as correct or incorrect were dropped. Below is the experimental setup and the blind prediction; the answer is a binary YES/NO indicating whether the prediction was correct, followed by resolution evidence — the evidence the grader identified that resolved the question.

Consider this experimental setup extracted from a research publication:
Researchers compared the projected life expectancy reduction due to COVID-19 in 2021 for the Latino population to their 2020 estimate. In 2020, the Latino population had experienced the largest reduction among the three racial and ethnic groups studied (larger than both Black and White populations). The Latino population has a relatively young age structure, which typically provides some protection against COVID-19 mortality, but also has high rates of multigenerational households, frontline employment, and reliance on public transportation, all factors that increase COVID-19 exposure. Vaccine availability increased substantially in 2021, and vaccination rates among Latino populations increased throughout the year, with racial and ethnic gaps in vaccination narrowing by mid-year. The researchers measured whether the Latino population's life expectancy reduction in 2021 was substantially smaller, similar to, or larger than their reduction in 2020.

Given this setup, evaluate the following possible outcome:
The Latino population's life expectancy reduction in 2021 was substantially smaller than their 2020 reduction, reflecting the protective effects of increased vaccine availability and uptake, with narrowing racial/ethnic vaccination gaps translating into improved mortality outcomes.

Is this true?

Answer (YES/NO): NO